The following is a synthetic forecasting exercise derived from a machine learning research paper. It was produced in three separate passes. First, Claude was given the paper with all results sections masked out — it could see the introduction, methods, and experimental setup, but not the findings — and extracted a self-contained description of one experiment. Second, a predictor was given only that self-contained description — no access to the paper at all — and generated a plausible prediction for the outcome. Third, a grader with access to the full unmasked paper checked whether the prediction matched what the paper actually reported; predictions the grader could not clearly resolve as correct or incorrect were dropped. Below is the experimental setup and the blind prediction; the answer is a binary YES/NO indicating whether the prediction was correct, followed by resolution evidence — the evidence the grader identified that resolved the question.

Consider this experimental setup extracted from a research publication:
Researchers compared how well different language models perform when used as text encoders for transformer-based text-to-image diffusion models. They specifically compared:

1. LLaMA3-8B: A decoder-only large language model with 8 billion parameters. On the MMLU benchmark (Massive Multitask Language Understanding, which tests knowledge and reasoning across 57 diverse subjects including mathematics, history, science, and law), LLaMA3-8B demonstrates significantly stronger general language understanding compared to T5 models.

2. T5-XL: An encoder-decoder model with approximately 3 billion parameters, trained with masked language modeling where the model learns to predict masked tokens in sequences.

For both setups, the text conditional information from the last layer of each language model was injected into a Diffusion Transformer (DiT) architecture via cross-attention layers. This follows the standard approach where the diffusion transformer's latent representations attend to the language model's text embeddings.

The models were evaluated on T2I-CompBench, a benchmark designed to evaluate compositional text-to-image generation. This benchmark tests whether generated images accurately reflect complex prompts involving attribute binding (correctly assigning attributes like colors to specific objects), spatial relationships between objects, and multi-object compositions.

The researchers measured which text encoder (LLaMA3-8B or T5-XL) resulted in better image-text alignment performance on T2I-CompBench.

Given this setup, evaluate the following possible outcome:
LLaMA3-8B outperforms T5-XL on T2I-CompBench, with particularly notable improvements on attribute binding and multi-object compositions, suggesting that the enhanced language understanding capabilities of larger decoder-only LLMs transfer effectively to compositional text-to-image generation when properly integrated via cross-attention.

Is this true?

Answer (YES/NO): NO